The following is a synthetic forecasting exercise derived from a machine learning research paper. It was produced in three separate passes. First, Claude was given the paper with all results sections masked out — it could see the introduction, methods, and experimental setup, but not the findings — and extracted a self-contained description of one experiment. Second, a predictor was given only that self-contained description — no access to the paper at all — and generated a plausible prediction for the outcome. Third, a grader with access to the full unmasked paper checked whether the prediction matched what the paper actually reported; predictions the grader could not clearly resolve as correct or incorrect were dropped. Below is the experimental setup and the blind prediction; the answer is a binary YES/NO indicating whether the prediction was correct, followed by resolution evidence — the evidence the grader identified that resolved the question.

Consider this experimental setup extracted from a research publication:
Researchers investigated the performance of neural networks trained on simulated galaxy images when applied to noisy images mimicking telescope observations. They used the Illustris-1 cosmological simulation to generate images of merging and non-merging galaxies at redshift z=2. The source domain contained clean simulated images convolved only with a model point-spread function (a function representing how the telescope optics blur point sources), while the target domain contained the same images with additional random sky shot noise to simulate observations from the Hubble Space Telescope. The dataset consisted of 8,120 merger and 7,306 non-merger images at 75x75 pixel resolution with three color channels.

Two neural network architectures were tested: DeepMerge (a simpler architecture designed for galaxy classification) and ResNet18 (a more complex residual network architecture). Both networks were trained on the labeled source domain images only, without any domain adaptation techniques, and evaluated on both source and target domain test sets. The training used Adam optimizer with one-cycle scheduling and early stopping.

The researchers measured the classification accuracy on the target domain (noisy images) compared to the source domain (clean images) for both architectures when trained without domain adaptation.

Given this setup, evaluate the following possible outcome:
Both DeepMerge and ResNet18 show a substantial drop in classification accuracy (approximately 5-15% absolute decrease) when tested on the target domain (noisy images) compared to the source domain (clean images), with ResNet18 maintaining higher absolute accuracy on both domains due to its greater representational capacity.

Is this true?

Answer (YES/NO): NO